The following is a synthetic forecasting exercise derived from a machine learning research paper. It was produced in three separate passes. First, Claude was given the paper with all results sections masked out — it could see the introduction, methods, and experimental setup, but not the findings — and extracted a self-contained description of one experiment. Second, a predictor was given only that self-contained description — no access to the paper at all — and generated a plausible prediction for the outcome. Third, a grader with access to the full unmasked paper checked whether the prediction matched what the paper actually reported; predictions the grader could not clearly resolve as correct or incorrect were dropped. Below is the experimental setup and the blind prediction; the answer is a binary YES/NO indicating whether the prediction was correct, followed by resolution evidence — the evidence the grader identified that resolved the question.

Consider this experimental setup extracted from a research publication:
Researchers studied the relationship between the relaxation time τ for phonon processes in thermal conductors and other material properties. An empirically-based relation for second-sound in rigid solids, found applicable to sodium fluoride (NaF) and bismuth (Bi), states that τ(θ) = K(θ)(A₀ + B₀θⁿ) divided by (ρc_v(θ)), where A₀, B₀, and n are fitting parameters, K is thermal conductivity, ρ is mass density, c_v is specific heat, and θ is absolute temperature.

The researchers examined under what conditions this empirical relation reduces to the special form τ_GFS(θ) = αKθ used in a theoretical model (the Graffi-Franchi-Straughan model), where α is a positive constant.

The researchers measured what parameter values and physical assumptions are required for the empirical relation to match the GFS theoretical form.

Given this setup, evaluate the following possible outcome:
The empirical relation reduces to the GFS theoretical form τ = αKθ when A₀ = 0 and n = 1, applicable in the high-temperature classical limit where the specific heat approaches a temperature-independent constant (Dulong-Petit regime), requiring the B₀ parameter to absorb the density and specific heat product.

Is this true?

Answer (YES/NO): YES